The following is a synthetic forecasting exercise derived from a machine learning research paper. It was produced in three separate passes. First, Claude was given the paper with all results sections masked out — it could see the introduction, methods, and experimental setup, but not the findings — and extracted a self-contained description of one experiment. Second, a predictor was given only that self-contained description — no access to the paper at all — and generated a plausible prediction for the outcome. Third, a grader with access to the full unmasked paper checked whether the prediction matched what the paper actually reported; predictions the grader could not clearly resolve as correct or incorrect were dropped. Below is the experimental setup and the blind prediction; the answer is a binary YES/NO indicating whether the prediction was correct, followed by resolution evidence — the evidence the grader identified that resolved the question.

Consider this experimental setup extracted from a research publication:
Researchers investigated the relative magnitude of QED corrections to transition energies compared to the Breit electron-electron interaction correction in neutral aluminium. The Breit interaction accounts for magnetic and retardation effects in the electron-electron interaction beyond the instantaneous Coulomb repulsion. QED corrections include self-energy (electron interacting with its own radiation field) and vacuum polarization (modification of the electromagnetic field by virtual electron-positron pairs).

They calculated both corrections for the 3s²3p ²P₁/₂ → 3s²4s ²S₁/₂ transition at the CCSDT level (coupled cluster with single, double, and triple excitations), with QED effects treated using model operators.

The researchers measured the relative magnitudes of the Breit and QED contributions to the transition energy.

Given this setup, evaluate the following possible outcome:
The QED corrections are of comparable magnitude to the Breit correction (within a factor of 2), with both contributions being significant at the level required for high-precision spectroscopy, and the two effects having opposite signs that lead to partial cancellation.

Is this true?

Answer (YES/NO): YES